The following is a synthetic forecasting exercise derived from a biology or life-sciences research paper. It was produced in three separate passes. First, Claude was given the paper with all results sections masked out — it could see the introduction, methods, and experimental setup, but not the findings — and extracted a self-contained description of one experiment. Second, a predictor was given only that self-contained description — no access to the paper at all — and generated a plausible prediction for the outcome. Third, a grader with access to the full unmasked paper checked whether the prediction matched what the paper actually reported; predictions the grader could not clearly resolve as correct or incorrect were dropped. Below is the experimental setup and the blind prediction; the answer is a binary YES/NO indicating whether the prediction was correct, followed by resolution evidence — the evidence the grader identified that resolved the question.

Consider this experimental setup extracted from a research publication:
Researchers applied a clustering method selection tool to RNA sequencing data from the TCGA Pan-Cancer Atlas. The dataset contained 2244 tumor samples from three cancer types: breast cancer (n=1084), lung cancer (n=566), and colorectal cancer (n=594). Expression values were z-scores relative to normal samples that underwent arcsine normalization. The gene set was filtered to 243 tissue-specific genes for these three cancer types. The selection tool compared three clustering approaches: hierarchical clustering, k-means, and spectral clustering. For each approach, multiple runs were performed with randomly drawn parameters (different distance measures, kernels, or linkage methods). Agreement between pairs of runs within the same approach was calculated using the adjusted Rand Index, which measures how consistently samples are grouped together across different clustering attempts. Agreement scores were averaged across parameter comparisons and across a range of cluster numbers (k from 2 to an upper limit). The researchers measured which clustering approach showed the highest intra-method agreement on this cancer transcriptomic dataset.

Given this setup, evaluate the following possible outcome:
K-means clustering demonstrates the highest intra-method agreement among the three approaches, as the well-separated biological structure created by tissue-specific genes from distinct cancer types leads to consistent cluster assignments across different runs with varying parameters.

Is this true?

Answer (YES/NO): NO